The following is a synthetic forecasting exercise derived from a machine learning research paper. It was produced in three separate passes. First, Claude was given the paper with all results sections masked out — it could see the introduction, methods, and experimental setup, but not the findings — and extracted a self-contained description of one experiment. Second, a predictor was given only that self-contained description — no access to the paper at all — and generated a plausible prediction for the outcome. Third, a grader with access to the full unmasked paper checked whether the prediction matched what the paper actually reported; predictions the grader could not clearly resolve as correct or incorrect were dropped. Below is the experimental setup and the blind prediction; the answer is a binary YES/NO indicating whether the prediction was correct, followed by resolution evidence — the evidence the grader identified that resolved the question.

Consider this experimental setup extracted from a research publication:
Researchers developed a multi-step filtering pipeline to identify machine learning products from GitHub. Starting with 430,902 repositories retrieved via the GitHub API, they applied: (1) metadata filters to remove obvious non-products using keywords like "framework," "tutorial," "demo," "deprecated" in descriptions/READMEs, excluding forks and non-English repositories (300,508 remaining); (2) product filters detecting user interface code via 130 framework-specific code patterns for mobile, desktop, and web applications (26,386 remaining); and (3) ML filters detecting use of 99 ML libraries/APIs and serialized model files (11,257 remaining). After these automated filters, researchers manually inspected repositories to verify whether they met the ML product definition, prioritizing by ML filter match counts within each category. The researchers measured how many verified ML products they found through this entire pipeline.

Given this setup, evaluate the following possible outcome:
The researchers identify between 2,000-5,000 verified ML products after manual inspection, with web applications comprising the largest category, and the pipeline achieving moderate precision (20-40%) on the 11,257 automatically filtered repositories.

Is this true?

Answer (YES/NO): NO